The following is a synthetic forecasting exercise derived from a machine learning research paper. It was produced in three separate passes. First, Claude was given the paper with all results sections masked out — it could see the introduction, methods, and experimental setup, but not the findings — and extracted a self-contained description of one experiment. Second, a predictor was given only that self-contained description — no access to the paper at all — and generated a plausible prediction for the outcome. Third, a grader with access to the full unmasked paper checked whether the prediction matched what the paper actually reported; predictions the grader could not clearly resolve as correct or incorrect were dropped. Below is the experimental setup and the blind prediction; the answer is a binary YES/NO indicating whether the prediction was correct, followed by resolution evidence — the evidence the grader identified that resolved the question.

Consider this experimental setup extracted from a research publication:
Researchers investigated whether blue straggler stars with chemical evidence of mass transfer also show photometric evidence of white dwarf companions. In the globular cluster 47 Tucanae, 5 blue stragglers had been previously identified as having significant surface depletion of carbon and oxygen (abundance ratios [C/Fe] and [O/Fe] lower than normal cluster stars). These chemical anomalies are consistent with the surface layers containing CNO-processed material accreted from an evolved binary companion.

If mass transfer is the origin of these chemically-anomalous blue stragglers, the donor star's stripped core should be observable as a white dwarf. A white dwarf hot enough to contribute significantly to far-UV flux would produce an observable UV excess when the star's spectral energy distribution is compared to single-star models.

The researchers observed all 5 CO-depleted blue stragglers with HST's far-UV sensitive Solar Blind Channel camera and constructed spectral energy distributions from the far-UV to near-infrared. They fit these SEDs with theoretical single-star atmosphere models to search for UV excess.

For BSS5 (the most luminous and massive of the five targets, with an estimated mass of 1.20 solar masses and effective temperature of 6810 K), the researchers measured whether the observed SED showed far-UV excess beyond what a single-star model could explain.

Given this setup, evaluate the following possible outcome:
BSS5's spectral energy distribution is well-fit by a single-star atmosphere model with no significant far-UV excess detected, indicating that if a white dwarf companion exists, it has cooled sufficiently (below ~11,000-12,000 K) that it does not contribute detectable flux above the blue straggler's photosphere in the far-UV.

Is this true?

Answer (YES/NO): NO